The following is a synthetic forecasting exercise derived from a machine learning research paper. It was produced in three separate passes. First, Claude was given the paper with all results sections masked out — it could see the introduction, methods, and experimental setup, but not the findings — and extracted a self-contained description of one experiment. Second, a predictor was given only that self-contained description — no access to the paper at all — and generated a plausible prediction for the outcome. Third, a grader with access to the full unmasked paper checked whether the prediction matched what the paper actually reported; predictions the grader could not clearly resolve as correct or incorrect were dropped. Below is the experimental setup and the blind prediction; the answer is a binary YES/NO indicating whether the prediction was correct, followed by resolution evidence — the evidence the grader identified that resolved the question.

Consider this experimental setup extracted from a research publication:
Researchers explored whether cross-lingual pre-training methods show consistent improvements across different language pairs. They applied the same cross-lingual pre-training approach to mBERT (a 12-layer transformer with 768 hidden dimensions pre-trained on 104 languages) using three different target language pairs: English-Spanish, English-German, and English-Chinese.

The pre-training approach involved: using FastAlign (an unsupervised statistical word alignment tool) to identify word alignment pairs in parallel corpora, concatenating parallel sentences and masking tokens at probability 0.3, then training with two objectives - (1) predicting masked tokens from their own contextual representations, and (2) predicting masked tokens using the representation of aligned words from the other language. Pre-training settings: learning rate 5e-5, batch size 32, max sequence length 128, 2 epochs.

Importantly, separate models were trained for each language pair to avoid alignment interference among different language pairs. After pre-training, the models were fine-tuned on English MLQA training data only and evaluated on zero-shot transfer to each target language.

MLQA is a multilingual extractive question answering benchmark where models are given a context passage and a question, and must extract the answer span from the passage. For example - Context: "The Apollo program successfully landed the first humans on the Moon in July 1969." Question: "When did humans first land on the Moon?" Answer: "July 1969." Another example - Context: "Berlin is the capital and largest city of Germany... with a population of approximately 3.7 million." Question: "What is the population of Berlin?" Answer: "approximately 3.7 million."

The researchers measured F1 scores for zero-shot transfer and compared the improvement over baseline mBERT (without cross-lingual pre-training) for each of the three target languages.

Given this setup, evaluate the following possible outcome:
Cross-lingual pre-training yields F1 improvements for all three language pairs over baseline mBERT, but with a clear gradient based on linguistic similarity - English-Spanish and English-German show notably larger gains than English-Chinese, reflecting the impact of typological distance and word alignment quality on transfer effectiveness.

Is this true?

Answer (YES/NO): NO